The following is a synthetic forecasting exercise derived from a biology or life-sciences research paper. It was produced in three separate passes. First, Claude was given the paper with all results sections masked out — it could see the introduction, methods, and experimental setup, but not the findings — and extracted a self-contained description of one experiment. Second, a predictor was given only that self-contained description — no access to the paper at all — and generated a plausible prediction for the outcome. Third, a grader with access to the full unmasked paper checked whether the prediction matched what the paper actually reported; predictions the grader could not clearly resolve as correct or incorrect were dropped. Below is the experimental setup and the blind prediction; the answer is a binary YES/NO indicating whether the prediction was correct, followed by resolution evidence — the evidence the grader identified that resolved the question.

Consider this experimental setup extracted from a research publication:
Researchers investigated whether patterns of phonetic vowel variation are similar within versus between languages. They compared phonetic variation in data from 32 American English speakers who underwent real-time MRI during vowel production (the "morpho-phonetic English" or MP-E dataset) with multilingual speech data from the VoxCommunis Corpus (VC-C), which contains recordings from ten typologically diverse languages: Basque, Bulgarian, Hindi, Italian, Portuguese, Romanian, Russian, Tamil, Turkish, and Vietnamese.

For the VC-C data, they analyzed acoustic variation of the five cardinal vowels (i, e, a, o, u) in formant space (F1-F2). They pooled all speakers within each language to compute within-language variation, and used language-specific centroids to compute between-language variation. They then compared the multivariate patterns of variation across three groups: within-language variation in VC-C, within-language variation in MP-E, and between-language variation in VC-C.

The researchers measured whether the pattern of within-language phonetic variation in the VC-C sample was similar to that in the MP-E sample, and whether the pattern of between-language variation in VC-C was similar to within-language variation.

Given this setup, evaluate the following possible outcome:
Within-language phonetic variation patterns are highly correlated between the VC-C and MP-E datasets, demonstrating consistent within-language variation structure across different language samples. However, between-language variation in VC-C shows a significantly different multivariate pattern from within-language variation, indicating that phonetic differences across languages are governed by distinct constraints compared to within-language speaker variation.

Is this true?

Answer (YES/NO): NO